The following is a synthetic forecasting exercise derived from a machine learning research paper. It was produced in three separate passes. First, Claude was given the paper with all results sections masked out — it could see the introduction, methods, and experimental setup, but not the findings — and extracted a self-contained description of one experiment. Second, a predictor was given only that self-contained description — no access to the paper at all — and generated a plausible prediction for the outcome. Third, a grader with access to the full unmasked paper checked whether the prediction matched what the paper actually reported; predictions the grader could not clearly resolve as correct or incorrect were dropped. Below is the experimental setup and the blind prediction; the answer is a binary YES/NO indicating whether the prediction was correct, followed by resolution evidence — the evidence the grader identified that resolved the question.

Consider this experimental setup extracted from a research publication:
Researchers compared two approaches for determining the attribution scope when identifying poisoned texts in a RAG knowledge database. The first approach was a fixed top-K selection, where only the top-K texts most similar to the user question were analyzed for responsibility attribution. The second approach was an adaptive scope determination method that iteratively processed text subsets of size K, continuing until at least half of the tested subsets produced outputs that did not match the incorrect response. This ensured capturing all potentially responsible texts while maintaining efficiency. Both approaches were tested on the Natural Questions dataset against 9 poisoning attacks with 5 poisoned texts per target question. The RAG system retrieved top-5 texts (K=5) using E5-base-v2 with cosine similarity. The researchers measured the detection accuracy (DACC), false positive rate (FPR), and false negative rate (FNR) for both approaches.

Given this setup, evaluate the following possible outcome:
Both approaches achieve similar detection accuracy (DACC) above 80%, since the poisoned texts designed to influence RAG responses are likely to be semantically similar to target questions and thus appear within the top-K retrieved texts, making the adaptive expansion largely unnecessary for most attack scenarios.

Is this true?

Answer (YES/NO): NO